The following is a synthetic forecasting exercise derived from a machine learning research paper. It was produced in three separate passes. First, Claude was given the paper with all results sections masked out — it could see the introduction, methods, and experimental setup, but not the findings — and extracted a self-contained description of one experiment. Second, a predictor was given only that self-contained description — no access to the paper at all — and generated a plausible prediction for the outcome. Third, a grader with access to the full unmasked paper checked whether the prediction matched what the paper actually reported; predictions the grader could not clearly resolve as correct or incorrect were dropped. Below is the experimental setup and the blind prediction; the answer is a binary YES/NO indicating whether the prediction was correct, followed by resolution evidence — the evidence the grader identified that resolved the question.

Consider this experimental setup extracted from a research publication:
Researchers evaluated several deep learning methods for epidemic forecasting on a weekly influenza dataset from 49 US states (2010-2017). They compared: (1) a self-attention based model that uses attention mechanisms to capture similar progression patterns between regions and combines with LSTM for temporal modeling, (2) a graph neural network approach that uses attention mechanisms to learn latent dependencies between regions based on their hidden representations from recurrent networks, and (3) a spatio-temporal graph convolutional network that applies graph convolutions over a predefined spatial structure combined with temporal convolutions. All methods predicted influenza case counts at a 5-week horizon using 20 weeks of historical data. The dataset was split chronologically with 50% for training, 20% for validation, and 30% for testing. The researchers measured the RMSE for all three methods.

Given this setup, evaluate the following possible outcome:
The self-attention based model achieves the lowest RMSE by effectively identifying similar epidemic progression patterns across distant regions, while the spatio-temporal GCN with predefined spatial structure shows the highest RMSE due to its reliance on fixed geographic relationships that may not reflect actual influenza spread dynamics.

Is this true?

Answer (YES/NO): YES